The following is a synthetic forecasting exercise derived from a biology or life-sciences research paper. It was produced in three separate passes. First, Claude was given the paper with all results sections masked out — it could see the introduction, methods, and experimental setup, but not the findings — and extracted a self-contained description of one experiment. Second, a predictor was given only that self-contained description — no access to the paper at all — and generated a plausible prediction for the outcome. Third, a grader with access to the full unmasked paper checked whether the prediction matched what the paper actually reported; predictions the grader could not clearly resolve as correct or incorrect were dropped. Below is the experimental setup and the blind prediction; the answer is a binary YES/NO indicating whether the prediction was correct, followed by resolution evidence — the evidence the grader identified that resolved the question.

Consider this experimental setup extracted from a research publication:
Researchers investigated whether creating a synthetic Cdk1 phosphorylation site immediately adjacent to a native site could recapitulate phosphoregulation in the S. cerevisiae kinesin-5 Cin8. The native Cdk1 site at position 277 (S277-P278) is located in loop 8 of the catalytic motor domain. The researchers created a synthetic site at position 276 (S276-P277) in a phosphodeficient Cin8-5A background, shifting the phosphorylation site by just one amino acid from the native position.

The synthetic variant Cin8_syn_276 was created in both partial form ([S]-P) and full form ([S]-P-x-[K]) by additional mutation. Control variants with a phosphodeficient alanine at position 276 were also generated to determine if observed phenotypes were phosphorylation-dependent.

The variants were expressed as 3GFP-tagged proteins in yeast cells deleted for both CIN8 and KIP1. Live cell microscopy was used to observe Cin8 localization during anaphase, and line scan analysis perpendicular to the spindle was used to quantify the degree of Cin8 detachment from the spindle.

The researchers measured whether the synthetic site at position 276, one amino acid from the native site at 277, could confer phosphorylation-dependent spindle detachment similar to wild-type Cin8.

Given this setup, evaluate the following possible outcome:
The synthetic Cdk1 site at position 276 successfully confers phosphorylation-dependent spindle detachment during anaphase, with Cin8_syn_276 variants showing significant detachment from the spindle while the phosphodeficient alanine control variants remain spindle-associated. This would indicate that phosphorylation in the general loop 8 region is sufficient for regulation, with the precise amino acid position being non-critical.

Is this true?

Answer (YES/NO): NO